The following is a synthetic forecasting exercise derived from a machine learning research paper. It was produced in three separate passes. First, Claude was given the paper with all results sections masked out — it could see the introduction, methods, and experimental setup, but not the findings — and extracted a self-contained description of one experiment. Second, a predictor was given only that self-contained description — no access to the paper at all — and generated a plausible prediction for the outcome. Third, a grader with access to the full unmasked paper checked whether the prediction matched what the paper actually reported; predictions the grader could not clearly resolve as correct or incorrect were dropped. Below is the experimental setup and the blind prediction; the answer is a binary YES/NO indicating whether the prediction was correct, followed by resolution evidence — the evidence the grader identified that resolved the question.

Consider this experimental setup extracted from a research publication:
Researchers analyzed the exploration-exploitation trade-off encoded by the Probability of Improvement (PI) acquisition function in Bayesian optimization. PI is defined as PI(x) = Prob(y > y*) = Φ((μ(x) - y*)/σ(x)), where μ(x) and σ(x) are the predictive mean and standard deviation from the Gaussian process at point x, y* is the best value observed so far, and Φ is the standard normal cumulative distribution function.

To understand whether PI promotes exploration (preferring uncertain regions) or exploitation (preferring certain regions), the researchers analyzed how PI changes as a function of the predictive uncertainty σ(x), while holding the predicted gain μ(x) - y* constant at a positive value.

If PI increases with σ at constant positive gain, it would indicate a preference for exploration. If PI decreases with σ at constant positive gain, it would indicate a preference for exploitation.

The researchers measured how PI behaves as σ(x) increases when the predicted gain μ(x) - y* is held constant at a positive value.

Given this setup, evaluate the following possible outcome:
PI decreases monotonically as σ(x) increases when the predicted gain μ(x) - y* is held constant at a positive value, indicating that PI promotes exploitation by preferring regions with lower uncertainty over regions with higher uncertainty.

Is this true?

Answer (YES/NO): YES